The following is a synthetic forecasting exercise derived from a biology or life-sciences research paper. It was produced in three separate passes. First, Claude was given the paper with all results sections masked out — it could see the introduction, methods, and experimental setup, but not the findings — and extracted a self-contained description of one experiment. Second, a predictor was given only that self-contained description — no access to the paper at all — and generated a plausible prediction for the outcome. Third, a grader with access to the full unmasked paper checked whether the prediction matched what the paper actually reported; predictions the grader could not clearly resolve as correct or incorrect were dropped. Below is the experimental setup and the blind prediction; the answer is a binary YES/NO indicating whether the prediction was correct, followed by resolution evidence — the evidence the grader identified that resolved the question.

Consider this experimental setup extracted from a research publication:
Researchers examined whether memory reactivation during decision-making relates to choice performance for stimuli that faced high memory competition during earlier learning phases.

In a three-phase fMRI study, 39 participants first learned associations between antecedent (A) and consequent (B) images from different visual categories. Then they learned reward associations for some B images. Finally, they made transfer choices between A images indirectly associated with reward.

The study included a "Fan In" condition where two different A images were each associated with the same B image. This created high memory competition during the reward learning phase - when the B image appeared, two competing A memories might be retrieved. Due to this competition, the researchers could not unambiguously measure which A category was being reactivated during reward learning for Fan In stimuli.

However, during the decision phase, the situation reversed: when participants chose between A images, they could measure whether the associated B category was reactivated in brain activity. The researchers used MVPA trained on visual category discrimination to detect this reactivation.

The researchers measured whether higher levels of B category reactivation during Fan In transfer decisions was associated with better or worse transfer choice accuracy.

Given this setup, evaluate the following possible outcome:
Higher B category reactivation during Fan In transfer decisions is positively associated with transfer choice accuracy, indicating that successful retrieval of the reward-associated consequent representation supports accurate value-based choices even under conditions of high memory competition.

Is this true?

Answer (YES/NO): NO